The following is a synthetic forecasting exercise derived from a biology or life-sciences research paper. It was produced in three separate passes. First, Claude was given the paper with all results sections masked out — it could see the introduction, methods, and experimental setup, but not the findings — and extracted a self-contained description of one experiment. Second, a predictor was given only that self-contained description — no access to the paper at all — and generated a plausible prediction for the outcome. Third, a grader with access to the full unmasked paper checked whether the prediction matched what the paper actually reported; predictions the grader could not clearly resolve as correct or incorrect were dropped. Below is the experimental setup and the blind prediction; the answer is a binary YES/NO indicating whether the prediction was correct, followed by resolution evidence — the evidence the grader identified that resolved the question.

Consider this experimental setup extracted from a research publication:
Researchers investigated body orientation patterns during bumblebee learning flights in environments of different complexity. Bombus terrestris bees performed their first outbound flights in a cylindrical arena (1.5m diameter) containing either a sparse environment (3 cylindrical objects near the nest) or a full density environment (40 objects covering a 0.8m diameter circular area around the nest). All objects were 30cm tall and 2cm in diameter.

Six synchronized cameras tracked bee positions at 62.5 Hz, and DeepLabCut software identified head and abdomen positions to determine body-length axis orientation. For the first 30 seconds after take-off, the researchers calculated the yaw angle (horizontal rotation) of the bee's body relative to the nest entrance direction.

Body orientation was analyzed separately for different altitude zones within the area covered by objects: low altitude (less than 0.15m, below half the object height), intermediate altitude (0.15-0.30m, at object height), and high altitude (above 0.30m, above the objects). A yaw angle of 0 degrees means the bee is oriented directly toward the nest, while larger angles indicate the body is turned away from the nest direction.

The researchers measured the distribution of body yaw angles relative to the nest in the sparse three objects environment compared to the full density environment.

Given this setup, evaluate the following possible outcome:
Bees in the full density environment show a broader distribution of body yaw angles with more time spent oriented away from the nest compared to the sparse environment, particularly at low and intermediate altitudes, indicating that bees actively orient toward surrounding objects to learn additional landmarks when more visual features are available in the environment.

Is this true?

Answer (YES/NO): NO